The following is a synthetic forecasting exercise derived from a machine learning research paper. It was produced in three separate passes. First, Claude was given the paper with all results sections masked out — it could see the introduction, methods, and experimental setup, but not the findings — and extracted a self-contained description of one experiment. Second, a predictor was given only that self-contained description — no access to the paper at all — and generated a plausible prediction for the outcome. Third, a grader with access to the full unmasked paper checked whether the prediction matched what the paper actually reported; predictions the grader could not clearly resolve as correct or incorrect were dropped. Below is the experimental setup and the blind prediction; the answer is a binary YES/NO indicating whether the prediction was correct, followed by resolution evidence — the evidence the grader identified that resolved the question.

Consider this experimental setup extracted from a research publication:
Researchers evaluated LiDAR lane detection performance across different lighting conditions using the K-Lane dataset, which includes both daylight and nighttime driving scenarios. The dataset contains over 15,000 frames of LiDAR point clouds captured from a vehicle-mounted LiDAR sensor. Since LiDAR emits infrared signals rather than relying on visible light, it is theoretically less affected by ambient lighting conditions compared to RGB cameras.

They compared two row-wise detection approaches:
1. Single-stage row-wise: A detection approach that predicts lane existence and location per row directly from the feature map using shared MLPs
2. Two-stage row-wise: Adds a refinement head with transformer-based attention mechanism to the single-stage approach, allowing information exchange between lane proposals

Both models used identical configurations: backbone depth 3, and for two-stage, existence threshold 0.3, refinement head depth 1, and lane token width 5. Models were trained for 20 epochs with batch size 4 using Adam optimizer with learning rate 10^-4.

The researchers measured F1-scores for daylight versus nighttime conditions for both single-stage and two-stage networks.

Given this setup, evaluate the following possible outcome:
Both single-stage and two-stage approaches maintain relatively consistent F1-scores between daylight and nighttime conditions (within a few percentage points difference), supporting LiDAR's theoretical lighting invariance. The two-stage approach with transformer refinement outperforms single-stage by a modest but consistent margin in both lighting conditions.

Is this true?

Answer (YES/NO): YES